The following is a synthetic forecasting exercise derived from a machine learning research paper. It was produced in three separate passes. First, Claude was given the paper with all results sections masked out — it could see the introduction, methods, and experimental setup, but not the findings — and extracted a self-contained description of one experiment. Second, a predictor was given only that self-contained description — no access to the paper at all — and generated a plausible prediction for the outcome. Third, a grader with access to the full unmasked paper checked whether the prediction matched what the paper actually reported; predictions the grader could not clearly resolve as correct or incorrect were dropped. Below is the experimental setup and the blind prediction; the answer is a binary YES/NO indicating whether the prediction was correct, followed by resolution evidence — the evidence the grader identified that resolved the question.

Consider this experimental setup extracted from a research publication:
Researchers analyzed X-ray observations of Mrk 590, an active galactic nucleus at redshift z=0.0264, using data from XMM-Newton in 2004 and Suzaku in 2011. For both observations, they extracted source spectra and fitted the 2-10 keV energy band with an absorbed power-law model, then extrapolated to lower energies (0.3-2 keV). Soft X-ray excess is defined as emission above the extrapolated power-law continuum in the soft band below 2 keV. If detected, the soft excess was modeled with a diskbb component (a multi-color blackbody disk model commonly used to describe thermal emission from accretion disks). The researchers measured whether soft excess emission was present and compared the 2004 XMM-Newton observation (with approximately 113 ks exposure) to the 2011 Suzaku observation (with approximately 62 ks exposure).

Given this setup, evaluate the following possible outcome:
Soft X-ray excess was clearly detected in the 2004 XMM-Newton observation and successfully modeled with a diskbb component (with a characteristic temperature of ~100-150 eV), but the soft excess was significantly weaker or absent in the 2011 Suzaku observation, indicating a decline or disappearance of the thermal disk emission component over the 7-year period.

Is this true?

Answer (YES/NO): NO